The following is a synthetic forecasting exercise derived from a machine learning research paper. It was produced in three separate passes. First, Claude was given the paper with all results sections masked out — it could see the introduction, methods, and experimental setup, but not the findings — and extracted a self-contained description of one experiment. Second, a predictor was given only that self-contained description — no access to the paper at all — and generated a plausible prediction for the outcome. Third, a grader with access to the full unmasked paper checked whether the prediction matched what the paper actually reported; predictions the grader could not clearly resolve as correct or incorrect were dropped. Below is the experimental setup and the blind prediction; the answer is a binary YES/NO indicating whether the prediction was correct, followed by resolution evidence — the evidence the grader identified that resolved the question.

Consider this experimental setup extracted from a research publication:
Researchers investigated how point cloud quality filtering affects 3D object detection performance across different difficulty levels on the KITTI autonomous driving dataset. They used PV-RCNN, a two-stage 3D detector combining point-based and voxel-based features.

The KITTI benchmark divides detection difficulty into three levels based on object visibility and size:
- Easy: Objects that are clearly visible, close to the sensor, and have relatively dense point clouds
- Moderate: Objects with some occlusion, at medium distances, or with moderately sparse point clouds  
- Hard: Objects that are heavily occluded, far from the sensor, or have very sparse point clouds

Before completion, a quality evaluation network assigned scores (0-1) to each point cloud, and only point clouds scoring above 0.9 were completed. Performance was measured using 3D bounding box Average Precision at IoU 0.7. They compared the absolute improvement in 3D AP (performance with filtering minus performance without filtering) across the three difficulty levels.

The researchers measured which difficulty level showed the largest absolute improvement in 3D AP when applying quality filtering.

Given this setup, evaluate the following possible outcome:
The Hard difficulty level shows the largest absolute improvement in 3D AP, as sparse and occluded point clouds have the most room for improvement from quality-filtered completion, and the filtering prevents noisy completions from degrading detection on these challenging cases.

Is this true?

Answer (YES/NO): NO